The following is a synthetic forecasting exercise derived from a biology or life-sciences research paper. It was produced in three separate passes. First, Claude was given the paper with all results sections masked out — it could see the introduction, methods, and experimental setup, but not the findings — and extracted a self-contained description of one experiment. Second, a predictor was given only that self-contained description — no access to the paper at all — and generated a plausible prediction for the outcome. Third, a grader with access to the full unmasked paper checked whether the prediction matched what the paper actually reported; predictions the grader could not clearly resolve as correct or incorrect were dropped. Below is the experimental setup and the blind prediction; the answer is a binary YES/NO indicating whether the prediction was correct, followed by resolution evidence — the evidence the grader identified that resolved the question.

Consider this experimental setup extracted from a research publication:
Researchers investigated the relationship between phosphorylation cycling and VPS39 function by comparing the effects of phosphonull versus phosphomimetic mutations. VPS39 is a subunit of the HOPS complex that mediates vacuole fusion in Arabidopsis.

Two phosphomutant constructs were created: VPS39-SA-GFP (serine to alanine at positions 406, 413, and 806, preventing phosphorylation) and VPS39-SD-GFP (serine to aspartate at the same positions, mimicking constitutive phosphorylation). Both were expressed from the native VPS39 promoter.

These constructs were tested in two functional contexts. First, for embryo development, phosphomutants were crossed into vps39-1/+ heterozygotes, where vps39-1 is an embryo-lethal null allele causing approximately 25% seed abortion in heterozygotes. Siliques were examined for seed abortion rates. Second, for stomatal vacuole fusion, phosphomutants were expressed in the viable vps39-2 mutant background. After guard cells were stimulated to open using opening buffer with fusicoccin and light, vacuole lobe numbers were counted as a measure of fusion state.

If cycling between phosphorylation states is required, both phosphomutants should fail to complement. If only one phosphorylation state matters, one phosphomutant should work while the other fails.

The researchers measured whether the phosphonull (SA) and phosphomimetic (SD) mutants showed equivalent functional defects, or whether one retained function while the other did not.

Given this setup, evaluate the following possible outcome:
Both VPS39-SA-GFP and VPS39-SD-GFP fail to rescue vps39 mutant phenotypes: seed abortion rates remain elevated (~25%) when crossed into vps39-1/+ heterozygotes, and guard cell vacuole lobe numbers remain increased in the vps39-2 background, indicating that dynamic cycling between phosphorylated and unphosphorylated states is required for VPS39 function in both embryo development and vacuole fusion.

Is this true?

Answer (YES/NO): NO